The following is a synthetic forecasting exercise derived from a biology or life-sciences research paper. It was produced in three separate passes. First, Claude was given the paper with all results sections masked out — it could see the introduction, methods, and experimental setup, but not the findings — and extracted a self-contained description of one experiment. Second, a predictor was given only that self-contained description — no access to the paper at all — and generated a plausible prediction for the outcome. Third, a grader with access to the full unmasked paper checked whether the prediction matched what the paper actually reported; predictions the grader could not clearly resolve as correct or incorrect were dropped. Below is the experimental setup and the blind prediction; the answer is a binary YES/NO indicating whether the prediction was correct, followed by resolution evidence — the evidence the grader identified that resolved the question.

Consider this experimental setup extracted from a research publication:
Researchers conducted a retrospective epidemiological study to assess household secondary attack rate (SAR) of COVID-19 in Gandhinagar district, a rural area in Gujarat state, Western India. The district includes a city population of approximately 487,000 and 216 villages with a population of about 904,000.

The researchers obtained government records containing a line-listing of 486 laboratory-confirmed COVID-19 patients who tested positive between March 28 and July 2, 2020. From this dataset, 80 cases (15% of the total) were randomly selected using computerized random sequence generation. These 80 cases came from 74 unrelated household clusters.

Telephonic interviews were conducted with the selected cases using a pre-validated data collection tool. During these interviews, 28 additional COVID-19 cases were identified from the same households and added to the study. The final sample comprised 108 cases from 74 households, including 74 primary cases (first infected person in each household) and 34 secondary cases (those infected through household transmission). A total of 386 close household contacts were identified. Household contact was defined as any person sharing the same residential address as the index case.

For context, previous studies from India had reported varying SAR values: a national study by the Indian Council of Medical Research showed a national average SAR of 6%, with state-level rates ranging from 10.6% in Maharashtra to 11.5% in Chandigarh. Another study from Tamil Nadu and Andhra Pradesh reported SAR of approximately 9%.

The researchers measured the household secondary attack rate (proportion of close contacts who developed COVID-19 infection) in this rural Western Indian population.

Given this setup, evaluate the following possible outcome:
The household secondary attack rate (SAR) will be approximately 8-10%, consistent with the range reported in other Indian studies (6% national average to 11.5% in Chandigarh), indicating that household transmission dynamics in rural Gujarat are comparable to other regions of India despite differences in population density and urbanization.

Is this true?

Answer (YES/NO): YES